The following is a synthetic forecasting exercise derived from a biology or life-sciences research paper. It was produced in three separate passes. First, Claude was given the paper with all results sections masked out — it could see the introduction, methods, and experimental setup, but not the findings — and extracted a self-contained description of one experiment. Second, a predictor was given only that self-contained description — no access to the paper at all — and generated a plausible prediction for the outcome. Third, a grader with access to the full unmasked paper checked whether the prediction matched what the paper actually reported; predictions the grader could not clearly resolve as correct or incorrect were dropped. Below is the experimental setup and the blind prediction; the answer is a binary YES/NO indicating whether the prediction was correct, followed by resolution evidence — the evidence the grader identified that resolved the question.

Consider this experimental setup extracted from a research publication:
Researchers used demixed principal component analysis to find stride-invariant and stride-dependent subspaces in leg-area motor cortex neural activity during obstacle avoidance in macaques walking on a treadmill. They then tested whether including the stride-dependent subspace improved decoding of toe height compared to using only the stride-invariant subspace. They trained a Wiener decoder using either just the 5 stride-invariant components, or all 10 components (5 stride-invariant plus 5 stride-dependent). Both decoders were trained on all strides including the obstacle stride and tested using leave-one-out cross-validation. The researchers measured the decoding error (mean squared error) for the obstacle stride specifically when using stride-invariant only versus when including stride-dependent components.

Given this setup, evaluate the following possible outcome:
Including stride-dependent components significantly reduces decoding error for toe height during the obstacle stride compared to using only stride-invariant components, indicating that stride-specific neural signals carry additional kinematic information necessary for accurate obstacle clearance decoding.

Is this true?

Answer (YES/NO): YES